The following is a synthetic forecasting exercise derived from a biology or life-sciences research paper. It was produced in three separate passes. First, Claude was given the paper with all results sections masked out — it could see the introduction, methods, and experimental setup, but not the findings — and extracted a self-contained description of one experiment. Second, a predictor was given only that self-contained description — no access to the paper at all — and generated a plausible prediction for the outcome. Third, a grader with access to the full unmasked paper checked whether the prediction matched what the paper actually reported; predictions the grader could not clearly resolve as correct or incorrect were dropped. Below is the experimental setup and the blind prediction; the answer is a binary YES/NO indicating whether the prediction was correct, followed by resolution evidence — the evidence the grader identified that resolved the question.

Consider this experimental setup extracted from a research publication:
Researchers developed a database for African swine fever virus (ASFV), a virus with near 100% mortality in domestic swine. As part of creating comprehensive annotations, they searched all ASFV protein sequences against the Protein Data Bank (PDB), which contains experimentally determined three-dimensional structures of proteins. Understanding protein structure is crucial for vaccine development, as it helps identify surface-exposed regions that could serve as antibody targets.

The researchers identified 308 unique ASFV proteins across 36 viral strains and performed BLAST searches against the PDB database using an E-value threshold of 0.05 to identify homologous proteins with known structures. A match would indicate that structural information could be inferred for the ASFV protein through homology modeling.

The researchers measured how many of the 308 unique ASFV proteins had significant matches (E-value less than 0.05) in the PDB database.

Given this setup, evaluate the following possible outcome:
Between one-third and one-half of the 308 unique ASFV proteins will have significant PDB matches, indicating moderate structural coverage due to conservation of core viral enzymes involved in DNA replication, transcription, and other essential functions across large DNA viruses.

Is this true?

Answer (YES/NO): NO